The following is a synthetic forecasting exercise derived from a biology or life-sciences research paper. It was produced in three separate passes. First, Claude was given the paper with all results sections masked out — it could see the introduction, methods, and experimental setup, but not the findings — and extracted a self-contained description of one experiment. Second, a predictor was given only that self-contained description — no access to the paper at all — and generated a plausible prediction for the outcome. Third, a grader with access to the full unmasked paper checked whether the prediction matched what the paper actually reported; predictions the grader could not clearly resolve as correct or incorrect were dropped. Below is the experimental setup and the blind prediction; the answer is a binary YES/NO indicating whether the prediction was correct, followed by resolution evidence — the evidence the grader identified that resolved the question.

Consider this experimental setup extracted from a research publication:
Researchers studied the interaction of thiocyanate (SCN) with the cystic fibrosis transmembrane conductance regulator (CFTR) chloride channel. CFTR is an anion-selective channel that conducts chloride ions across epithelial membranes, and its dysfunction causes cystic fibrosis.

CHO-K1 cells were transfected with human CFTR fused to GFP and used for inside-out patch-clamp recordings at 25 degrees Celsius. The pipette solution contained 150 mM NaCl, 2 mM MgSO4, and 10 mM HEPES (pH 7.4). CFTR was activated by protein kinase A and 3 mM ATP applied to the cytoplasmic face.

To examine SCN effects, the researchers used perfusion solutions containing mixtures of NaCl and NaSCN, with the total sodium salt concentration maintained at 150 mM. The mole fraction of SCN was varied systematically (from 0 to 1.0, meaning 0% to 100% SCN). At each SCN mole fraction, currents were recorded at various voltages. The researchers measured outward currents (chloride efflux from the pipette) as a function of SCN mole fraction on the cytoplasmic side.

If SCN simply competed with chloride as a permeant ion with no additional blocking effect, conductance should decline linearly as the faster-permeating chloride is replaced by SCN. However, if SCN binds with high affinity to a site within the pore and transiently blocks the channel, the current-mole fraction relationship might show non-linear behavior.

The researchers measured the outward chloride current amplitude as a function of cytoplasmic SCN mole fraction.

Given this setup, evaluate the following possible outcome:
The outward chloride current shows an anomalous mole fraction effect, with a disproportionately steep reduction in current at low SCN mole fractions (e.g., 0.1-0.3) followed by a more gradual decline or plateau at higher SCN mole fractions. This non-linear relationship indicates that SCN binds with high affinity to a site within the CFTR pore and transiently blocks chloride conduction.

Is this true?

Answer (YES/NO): YES